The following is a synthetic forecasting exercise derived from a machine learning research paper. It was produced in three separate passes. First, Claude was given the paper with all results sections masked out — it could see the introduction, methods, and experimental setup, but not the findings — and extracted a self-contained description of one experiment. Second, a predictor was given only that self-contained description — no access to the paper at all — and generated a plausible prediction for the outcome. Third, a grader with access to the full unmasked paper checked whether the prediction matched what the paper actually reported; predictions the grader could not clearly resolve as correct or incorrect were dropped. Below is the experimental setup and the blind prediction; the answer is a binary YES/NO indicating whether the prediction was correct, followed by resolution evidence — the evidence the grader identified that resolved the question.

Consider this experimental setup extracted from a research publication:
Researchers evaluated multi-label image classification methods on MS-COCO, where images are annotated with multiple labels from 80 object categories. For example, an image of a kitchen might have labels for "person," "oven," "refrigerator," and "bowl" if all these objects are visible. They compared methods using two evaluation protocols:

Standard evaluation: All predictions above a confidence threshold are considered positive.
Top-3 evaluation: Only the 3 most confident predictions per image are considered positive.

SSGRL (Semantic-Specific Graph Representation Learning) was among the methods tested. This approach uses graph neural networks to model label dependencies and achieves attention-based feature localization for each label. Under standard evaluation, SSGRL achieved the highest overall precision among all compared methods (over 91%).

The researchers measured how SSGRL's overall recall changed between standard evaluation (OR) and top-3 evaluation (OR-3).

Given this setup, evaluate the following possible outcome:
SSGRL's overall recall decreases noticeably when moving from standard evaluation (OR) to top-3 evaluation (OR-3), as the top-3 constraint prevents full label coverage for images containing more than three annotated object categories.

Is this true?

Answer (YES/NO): YES